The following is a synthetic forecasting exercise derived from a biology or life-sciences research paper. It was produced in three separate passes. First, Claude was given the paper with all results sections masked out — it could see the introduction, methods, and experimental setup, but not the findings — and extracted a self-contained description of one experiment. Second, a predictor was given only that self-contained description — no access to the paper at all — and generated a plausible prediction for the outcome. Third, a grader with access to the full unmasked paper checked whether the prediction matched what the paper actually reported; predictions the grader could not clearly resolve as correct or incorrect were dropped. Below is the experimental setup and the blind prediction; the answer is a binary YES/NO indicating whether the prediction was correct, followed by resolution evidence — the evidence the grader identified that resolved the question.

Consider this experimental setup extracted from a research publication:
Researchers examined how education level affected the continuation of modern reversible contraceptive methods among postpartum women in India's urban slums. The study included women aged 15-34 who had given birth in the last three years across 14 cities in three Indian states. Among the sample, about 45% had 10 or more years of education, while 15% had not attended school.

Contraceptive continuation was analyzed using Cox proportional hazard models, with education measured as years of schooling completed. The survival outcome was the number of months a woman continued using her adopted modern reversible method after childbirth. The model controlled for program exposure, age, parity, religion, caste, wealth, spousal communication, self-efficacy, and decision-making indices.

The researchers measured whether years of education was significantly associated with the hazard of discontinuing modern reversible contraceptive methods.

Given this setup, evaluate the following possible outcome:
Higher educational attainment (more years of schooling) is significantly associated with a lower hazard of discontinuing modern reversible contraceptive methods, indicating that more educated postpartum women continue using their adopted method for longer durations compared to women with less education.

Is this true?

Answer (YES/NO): YES